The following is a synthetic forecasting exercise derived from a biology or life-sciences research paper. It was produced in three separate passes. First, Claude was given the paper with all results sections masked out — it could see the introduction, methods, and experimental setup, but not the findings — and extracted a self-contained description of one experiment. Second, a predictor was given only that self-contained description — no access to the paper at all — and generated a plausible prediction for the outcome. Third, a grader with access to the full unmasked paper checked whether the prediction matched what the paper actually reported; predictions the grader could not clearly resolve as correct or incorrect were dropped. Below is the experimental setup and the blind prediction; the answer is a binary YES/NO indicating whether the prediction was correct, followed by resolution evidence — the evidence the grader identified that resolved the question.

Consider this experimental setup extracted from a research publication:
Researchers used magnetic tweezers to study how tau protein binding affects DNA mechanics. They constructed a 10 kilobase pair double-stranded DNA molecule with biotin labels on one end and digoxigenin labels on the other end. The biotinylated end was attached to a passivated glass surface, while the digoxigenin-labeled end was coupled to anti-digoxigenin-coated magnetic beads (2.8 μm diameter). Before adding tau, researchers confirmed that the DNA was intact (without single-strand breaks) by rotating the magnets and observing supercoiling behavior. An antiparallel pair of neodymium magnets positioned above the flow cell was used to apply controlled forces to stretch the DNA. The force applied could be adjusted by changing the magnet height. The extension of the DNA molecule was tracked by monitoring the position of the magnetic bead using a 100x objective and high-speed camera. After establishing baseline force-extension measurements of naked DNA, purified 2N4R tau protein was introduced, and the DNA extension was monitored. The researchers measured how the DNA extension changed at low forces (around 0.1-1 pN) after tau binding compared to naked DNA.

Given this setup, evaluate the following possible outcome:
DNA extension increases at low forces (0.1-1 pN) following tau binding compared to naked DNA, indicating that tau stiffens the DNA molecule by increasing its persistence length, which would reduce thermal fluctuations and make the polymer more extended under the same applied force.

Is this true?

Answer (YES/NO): NO